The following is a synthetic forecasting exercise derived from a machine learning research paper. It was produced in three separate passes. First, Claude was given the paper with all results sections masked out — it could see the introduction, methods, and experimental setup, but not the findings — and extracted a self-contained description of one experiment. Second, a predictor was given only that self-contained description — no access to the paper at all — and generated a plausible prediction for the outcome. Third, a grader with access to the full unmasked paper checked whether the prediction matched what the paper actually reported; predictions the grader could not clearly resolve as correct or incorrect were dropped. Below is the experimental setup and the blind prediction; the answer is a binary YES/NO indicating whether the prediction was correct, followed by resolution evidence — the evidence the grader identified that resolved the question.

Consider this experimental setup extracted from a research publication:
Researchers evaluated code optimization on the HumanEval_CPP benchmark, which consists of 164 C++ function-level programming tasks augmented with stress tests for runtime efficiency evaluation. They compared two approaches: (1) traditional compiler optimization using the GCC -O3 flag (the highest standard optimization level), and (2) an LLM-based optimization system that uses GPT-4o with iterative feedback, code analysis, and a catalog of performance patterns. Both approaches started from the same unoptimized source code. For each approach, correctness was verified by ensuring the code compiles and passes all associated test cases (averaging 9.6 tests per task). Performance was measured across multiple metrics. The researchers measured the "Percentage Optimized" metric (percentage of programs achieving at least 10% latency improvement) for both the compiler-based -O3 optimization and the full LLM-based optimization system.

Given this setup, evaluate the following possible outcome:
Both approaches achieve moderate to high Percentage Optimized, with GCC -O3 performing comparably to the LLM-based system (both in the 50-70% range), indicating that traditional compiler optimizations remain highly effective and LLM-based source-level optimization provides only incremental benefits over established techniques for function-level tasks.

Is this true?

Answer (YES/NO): NO